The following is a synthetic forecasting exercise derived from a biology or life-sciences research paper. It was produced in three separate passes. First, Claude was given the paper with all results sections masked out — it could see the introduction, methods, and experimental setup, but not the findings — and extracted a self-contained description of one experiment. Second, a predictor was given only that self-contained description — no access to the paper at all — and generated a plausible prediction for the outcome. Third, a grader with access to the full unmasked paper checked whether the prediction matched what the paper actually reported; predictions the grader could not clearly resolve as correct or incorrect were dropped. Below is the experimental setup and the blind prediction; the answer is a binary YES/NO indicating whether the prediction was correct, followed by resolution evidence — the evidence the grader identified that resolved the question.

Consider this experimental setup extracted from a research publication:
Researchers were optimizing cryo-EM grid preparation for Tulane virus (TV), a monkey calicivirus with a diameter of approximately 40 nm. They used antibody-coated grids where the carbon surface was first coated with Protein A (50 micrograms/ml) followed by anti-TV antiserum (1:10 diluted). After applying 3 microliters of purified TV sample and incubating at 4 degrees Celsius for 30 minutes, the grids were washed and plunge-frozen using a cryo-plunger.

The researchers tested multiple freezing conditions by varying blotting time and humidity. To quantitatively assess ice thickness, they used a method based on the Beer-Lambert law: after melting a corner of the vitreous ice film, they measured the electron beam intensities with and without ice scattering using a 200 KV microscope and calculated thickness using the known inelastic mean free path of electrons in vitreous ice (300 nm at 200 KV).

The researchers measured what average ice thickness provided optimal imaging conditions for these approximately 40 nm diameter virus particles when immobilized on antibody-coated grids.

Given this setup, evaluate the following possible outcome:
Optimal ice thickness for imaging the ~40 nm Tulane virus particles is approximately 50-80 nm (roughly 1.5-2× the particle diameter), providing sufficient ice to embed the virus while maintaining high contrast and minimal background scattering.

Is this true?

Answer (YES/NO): NO